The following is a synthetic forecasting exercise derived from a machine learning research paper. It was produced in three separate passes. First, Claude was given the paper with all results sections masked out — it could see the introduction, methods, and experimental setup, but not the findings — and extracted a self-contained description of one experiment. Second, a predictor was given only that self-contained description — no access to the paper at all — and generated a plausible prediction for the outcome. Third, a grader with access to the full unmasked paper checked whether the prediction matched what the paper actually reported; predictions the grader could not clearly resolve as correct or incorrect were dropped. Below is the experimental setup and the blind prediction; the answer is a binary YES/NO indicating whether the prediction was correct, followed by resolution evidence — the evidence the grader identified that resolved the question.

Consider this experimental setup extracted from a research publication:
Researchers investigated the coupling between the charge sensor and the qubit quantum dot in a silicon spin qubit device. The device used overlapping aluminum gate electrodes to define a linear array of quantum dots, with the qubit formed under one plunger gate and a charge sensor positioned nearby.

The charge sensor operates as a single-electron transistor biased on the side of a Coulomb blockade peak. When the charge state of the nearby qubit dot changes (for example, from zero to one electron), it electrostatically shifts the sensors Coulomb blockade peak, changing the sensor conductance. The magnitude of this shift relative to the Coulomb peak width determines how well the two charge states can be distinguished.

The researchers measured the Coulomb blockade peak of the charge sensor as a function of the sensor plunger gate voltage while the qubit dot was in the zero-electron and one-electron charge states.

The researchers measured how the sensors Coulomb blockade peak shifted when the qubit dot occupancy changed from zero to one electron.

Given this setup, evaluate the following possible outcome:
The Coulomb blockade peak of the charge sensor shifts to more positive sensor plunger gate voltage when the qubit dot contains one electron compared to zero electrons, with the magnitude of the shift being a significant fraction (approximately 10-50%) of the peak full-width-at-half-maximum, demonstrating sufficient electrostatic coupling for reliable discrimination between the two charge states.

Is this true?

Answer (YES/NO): NO